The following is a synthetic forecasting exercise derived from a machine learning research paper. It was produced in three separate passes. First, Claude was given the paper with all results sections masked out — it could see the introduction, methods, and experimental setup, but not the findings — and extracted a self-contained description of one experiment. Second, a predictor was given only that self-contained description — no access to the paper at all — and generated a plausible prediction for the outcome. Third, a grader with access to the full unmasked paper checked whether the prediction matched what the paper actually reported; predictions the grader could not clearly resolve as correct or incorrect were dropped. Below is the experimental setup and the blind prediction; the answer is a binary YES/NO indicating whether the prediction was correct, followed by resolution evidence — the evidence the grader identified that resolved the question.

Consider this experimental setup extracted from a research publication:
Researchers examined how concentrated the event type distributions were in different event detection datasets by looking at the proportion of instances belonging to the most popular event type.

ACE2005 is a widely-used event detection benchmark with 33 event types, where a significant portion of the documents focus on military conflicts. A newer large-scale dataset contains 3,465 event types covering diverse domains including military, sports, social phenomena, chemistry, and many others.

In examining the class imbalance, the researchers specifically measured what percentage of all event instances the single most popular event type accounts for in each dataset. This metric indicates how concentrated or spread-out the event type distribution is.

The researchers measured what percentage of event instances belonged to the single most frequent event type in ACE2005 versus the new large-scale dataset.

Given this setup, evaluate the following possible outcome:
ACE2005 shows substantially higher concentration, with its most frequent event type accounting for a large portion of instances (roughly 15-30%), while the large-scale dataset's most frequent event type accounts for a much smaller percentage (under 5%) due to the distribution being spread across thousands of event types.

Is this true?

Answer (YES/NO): YES